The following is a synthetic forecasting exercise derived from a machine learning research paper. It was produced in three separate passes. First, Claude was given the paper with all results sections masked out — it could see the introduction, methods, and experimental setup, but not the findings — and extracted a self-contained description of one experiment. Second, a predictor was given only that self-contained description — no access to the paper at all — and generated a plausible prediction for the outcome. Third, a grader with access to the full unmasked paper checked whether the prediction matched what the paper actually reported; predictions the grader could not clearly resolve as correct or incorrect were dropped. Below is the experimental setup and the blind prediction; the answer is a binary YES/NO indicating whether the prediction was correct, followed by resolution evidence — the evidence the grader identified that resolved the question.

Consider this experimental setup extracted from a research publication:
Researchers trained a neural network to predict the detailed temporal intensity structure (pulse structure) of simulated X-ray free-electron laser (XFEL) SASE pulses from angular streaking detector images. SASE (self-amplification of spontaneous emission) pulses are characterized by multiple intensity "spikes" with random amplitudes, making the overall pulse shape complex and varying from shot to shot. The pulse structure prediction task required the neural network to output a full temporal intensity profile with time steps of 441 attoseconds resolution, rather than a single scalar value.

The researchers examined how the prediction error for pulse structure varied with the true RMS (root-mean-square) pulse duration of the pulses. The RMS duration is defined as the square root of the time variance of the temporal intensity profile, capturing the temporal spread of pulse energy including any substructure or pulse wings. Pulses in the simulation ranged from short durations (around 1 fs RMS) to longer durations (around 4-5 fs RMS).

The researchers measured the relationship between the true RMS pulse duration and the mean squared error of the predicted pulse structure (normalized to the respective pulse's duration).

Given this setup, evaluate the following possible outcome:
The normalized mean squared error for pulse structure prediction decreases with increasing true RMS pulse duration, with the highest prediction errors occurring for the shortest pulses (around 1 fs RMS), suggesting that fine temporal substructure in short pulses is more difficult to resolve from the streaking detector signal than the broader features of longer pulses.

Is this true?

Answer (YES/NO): NO